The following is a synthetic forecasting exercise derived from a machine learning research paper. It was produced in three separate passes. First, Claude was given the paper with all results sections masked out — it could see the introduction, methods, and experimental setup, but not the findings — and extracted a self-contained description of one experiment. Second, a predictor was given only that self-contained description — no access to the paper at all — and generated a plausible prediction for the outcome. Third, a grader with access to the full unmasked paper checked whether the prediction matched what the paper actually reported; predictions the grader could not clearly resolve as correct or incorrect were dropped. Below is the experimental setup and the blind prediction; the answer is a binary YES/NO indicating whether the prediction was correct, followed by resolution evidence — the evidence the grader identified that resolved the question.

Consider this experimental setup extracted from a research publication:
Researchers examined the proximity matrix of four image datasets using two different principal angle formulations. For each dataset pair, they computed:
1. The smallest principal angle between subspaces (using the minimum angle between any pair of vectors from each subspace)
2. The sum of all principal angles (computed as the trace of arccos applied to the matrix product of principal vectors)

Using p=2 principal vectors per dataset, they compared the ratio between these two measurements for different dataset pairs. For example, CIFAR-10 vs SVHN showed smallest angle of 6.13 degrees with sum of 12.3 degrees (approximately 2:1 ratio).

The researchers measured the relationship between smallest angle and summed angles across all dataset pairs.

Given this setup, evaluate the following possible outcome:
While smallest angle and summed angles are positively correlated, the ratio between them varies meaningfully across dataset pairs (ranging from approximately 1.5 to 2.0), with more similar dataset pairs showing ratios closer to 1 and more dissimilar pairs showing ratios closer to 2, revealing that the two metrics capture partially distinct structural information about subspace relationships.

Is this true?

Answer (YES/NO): NO